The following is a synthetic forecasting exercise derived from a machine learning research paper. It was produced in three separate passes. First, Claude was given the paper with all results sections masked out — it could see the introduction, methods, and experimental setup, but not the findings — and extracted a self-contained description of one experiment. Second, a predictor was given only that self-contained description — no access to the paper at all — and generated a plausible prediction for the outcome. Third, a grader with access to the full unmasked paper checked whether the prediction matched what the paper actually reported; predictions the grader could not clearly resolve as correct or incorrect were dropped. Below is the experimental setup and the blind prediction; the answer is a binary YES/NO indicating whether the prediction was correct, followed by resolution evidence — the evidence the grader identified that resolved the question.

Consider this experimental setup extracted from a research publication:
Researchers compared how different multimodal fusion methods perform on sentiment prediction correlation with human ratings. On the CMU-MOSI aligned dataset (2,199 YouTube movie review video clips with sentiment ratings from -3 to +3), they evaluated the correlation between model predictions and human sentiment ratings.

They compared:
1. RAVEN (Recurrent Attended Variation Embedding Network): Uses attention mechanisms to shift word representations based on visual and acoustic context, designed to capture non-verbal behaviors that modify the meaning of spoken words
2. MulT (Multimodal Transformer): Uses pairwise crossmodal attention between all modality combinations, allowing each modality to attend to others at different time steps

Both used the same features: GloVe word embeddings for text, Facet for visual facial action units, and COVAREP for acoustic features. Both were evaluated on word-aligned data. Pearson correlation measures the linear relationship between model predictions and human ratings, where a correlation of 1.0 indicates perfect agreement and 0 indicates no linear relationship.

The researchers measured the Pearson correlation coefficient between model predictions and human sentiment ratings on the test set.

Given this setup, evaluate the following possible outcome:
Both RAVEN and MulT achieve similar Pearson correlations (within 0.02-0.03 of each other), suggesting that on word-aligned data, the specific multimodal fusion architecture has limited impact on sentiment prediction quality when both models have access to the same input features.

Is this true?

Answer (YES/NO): NO